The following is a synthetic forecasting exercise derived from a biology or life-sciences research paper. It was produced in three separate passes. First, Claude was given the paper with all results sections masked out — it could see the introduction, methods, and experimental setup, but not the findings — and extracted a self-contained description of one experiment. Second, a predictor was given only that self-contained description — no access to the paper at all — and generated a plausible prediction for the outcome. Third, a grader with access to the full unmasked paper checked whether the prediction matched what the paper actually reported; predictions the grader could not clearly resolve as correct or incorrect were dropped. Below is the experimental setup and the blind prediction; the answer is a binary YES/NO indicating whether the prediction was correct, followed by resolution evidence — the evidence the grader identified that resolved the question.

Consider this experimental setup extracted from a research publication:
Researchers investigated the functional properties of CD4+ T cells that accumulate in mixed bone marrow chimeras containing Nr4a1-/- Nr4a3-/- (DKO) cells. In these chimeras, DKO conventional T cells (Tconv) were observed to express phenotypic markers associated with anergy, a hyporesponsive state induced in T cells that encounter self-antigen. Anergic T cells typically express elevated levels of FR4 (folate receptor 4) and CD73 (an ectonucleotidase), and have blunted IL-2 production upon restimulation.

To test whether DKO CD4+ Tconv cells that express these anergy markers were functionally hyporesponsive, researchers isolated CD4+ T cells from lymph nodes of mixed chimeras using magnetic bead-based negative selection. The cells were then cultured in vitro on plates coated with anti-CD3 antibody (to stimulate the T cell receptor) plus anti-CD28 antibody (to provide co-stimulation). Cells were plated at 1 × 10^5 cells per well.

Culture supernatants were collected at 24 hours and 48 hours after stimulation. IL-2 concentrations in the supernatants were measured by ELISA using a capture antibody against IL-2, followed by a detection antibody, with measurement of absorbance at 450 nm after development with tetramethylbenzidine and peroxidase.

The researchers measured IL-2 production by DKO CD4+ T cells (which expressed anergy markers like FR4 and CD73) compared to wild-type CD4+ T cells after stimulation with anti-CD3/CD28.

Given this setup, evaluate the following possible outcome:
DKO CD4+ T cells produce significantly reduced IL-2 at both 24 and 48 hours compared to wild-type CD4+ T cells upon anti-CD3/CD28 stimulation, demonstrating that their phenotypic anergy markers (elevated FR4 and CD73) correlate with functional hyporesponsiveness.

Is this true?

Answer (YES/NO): NO